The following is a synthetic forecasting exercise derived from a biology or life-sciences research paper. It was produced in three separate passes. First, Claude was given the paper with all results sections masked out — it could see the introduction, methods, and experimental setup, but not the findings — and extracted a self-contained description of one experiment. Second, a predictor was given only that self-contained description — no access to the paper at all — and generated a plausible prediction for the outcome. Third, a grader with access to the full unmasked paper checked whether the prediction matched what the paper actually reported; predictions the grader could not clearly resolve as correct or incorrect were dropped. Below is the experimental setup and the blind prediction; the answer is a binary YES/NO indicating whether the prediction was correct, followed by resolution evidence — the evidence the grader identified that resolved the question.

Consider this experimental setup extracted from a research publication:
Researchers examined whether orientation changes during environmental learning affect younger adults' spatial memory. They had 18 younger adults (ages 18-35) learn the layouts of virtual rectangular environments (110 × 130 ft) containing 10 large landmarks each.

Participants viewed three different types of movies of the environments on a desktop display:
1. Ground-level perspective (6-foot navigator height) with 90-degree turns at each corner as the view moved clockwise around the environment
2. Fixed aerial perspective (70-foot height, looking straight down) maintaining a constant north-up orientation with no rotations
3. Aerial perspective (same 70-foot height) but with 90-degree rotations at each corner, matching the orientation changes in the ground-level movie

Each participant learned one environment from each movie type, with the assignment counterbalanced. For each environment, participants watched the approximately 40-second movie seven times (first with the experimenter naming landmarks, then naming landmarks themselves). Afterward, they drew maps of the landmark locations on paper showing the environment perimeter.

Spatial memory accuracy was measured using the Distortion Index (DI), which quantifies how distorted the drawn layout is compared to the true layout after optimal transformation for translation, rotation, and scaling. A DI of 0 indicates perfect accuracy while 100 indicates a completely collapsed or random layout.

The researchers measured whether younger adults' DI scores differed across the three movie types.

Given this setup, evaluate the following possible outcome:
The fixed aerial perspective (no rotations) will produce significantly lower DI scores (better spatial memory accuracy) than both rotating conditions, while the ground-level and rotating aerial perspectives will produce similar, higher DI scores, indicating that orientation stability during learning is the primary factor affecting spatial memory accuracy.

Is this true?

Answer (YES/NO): NO